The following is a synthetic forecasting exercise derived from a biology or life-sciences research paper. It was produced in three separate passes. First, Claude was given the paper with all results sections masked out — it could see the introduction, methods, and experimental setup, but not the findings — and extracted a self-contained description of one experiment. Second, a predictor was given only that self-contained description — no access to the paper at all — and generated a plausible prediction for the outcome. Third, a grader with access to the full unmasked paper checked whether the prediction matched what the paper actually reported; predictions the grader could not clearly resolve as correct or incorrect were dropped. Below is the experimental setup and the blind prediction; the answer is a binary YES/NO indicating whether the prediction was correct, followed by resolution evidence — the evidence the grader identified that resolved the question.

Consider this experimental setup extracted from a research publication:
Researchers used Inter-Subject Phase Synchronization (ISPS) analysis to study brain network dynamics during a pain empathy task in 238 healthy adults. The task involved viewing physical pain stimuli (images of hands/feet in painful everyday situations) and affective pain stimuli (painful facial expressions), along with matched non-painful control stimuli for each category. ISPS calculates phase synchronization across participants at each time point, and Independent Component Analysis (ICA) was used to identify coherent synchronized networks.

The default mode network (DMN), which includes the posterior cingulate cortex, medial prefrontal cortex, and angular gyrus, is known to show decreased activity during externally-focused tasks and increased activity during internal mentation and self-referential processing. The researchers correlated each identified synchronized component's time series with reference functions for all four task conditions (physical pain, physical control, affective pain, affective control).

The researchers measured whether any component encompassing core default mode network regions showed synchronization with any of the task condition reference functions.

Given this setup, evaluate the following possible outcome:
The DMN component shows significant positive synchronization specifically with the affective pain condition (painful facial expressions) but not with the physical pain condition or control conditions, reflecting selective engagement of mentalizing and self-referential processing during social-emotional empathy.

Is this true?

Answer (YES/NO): NO